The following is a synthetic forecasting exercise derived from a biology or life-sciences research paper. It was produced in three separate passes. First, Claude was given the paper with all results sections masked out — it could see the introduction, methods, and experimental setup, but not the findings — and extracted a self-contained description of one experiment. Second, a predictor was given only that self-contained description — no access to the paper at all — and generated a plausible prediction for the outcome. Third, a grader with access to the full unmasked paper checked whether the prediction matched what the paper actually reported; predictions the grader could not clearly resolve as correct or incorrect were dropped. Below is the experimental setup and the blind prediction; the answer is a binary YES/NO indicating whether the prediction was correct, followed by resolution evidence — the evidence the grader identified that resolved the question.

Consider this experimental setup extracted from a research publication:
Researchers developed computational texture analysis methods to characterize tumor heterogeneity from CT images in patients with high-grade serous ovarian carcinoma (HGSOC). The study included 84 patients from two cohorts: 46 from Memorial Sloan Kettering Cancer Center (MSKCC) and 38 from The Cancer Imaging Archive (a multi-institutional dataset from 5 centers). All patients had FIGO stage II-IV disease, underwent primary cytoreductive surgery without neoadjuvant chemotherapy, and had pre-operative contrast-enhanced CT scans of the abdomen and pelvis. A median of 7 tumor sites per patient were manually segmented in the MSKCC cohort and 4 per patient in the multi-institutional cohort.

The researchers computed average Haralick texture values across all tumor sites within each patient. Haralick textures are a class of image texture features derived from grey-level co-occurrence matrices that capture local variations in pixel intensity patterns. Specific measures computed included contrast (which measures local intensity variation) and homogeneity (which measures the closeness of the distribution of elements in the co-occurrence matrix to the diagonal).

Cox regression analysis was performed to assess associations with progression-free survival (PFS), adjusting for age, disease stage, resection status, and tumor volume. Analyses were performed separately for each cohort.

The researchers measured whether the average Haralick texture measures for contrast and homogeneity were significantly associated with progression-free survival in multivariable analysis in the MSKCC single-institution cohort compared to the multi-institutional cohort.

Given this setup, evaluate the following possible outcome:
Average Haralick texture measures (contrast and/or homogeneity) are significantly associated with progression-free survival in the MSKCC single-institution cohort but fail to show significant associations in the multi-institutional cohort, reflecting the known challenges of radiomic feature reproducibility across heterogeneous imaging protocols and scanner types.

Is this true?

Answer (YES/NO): NO